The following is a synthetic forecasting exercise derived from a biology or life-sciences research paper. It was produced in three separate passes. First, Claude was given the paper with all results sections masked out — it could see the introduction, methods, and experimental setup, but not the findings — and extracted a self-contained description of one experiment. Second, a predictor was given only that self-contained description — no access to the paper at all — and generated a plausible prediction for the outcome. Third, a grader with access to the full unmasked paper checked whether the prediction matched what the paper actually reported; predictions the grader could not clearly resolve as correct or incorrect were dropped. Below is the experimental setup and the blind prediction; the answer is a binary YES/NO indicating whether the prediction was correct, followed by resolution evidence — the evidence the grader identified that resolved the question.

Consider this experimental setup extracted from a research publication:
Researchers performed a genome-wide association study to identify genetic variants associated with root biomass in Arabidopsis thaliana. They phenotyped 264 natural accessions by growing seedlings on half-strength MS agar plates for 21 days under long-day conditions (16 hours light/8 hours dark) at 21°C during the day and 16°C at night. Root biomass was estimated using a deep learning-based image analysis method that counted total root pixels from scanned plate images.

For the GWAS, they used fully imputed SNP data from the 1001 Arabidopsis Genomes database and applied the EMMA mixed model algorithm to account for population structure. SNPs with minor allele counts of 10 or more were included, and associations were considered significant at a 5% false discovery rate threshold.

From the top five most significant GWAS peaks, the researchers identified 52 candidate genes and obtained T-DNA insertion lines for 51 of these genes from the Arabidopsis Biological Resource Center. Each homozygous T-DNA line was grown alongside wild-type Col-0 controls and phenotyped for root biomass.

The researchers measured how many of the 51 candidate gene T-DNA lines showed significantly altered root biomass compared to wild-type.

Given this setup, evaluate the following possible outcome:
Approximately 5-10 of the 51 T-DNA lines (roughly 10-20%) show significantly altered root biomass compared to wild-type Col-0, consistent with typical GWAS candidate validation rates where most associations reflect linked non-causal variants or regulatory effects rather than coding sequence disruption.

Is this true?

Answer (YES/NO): NO